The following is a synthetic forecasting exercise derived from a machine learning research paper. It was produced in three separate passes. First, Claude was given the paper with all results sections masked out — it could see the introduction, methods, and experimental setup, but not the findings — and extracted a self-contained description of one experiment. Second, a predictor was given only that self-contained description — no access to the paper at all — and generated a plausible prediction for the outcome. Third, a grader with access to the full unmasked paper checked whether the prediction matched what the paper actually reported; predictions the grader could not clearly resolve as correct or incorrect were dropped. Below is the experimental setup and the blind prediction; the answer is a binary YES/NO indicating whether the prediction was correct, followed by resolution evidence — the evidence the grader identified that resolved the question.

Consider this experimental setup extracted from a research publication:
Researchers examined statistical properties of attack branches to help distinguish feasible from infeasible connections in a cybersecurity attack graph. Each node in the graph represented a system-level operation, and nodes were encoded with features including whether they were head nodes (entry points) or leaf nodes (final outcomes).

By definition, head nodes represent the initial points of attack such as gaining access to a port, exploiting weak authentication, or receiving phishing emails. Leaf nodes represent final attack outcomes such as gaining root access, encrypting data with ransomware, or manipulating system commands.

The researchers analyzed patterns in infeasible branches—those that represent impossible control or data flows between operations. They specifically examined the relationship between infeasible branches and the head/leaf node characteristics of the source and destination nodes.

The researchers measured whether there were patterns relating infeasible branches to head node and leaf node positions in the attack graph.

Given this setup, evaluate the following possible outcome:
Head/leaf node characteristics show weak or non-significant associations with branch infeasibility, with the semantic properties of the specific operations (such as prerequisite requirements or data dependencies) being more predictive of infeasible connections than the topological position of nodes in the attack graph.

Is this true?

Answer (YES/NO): NO